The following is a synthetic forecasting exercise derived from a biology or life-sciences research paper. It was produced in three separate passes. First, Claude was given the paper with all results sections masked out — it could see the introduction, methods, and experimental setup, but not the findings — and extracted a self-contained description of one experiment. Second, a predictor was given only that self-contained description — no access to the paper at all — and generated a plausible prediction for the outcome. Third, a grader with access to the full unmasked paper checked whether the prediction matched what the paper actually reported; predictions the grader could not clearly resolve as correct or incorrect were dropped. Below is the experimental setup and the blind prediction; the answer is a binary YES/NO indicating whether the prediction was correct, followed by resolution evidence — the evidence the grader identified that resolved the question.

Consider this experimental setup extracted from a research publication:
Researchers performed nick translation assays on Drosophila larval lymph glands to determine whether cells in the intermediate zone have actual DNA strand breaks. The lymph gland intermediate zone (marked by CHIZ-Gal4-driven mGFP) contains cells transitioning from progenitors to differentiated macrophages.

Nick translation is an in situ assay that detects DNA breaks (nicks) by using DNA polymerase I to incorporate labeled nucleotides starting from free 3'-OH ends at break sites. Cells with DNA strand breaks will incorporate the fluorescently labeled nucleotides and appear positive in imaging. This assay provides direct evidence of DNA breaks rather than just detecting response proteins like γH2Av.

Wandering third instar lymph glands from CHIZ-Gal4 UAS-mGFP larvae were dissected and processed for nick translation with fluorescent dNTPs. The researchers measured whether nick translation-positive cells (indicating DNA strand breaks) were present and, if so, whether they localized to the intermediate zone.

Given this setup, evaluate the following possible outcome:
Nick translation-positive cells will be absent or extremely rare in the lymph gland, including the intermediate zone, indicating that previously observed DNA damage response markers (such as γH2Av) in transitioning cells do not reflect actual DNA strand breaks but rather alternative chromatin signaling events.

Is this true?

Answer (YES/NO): NO